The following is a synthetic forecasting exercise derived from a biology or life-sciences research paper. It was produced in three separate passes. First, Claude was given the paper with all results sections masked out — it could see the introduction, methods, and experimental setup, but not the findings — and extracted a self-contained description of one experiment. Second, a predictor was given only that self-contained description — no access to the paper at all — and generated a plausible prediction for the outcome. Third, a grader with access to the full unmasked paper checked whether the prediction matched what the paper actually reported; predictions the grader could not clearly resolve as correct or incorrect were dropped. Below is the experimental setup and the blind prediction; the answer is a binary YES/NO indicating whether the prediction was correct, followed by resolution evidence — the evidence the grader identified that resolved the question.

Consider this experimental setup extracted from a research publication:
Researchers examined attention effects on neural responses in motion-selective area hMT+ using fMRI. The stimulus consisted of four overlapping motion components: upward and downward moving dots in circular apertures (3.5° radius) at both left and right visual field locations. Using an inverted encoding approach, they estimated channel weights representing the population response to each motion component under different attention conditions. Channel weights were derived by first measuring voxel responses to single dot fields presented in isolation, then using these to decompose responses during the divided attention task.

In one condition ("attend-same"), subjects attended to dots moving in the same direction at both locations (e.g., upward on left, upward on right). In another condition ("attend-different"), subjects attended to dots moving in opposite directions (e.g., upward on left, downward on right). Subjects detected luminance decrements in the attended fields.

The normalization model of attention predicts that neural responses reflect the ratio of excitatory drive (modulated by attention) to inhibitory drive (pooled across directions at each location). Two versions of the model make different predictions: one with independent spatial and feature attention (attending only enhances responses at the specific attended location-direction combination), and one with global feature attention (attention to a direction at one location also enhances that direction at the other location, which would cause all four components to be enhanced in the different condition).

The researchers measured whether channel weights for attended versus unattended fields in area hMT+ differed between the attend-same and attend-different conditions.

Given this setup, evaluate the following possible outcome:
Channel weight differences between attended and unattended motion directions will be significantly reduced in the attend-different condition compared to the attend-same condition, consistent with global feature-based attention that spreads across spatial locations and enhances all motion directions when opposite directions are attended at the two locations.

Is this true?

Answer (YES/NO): YES